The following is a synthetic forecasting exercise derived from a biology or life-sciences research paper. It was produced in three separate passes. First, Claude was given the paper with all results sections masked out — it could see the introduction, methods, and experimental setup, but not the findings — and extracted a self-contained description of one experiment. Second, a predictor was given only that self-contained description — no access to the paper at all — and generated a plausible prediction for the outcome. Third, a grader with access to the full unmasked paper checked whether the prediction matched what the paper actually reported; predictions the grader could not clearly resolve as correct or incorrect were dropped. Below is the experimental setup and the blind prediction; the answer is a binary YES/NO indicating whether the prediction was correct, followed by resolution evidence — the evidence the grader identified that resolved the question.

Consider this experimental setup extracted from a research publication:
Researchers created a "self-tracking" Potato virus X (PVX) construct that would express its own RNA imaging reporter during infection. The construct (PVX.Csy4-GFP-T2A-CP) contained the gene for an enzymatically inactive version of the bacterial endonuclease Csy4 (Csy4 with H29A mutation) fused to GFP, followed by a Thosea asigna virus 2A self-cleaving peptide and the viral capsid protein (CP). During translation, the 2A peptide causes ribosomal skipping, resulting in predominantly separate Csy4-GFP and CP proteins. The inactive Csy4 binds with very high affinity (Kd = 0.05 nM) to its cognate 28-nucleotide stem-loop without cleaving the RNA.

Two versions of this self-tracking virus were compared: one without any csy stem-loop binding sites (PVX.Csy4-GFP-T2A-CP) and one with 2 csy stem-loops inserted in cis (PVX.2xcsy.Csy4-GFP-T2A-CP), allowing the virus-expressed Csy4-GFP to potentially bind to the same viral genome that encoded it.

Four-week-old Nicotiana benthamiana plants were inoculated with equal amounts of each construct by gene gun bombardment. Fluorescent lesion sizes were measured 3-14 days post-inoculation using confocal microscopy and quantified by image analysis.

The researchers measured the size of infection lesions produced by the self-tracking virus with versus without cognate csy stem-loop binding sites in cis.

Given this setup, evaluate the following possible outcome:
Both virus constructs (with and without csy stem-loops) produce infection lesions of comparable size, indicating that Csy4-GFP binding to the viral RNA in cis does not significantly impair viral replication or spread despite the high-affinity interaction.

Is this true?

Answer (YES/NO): NO